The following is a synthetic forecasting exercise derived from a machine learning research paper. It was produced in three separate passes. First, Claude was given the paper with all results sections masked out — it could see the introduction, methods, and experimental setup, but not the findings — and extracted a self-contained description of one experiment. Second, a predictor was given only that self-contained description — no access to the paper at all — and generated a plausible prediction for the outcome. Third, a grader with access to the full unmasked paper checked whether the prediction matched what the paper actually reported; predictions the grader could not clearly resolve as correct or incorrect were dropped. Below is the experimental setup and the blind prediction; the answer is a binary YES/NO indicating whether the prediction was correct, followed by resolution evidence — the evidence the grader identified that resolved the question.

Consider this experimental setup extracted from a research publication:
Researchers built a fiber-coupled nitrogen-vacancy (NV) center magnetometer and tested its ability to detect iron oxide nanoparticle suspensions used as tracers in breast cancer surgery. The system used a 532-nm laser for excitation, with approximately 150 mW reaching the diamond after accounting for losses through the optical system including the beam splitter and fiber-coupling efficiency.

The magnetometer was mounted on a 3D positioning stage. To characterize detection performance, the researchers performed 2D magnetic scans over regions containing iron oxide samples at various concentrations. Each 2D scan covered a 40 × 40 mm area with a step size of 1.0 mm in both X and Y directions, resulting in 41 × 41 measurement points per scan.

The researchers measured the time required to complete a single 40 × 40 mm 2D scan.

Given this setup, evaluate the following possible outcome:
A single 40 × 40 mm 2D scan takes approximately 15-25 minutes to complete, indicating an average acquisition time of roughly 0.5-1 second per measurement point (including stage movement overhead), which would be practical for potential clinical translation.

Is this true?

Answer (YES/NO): NO